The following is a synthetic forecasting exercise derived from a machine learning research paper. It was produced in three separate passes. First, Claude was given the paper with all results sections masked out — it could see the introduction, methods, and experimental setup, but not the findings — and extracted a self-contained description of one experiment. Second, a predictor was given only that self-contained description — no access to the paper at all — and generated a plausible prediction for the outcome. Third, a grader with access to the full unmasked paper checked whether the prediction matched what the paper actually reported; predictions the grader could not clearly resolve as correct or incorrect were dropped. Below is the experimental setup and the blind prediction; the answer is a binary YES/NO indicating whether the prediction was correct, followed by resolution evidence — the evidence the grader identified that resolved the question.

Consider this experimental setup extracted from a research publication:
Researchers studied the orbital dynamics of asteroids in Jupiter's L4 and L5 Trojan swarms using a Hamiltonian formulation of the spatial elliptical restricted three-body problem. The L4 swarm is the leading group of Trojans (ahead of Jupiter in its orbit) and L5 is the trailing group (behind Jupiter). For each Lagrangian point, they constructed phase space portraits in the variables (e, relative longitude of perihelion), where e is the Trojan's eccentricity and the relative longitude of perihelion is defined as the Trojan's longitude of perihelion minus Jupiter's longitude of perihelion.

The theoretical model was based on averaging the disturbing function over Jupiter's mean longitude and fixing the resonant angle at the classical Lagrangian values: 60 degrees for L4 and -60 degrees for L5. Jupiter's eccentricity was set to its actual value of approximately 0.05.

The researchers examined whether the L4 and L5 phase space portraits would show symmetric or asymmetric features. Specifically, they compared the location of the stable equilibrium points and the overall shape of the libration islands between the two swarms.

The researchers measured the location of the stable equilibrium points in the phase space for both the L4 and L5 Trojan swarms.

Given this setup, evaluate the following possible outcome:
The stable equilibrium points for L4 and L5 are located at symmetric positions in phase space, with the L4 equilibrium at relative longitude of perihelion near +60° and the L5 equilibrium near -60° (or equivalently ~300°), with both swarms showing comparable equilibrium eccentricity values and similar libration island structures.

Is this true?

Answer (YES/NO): YES